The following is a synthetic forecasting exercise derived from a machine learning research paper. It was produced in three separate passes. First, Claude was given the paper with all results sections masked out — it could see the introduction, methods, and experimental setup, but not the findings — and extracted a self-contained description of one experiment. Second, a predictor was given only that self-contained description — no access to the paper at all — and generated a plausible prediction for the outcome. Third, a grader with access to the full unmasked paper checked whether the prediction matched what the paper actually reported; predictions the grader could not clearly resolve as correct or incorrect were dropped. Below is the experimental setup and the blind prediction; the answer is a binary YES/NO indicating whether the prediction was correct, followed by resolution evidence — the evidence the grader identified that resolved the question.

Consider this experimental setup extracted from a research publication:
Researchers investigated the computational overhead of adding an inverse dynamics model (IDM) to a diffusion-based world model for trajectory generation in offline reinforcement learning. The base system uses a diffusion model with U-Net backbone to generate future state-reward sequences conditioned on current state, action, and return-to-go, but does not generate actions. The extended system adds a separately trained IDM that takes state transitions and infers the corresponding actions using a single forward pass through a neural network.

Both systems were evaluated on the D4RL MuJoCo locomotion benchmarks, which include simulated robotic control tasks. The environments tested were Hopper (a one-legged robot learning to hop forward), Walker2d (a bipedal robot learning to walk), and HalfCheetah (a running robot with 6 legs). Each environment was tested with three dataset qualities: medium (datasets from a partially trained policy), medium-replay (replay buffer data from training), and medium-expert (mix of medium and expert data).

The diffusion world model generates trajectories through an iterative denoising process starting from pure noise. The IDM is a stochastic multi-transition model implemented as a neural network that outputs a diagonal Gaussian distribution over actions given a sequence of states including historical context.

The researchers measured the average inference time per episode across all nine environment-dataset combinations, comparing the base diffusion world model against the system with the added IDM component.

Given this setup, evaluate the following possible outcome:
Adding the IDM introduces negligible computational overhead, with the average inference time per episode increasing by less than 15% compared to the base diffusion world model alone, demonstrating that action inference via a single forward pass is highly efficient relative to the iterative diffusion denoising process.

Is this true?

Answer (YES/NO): YES